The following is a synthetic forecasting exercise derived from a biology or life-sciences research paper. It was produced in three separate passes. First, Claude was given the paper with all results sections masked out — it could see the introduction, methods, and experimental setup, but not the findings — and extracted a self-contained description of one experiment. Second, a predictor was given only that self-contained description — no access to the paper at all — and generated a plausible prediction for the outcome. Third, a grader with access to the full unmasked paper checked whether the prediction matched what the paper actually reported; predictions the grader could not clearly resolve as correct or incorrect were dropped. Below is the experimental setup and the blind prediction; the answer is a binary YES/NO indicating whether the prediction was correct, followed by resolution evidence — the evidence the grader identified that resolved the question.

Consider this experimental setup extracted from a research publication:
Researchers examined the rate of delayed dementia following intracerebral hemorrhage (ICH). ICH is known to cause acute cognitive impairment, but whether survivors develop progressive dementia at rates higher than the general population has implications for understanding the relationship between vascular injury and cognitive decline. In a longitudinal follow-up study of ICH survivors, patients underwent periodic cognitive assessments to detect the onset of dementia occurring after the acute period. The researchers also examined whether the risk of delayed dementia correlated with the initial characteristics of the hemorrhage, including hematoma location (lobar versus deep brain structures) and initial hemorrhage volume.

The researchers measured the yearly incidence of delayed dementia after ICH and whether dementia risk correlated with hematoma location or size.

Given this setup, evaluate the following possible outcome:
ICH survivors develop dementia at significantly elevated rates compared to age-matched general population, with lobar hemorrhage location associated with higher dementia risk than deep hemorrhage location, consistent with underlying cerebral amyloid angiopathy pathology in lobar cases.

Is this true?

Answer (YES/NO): NO